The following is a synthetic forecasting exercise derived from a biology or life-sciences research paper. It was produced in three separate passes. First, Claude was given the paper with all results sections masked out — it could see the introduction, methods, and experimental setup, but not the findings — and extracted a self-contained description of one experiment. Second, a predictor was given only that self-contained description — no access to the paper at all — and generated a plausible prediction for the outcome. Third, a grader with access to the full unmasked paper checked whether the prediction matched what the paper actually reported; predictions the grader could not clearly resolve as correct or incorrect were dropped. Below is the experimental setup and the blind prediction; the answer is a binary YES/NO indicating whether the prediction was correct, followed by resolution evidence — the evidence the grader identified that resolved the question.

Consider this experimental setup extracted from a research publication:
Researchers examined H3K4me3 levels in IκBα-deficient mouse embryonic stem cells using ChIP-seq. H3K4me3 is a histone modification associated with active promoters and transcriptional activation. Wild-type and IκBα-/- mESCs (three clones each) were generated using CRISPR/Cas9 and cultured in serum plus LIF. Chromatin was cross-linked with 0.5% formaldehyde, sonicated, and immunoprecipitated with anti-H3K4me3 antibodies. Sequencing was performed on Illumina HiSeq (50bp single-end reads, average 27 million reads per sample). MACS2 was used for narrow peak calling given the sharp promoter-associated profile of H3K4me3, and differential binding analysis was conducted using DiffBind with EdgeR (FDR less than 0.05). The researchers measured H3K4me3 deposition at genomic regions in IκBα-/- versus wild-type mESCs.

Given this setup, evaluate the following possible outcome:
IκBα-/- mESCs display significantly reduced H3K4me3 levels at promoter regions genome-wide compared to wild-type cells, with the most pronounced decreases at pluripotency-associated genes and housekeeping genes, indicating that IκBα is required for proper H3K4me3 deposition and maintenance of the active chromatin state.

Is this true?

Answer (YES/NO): NO